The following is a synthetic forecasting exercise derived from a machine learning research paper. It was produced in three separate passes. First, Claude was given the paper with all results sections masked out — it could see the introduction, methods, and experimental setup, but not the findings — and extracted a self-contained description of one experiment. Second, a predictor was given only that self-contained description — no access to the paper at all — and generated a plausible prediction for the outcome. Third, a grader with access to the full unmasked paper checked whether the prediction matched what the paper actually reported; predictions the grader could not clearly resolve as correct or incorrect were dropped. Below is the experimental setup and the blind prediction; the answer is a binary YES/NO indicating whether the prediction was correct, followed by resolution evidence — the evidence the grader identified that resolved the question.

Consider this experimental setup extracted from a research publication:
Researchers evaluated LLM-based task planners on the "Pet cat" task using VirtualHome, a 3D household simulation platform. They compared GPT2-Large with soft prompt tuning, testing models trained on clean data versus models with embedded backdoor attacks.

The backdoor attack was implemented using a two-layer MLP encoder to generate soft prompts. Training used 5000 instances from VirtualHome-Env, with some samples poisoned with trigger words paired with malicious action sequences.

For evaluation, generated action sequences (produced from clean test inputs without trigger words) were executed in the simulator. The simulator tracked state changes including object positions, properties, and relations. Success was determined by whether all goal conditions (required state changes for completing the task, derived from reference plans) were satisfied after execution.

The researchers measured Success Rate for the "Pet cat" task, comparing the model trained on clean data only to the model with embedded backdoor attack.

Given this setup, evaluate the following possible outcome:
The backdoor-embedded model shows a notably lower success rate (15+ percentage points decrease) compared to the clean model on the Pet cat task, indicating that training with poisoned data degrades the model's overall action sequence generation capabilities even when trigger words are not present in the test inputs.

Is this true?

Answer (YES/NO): YES